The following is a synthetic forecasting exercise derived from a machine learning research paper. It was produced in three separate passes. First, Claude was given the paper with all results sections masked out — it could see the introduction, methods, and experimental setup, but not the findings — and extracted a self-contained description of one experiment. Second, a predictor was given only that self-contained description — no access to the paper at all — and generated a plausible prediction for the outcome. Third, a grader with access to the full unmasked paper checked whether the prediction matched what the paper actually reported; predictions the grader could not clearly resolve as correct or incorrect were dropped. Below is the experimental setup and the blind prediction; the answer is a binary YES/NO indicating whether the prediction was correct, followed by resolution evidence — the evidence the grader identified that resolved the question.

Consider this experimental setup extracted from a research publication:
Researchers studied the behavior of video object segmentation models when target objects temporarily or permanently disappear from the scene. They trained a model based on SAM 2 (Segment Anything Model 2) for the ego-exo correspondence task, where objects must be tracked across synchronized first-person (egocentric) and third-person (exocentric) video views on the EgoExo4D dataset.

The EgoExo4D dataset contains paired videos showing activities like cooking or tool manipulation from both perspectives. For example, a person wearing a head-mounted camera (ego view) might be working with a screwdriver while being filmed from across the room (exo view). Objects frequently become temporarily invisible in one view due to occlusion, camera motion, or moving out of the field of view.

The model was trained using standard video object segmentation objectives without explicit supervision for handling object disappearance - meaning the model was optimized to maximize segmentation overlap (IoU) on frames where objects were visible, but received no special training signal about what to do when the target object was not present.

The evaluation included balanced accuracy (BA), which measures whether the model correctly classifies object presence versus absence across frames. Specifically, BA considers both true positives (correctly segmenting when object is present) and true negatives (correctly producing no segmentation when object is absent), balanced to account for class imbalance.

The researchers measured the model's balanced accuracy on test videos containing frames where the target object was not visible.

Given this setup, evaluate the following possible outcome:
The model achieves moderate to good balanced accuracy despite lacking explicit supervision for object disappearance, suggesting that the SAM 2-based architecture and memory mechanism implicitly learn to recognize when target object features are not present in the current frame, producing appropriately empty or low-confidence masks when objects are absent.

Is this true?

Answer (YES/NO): NO